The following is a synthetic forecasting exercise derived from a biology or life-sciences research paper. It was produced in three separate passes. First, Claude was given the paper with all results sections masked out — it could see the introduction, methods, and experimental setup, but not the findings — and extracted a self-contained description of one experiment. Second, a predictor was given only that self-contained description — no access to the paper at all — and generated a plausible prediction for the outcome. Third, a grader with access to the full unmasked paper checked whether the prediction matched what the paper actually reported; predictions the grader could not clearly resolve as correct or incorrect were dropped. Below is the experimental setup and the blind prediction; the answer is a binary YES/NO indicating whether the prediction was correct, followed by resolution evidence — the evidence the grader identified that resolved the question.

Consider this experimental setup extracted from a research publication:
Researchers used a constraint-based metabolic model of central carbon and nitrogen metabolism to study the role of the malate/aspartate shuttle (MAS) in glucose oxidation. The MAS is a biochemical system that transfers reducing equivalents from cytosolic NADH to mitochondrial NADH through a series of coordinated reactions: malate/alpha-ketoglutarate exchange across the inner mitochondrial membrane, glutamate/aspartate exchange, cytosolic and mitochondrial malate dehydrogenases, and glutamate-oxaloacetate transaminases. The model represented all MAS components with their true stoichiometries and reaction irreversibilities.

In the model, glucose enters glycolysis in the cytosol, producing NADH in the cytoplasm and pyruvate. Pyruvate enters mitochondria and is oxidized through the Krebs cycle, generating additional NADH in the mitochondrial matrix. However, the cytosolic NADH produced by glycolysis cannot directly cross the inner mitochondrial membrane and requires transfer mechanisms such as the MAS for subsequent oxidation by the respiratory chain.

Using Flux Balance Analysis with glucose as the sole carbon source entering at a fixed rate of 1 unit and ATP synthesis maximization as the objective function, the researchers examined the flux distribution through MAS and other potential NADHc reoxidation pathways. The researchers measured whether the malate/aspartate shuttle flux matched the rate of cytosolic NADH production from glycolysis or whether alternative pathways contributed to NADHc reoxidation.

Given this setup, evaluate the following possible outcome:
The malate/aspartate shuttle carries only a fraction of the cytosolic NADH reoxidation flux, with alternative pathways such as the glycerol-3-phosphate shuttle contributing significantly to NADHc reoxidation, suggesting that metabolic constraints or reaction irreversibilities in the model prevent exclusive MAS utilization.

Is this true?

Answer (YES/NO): NO